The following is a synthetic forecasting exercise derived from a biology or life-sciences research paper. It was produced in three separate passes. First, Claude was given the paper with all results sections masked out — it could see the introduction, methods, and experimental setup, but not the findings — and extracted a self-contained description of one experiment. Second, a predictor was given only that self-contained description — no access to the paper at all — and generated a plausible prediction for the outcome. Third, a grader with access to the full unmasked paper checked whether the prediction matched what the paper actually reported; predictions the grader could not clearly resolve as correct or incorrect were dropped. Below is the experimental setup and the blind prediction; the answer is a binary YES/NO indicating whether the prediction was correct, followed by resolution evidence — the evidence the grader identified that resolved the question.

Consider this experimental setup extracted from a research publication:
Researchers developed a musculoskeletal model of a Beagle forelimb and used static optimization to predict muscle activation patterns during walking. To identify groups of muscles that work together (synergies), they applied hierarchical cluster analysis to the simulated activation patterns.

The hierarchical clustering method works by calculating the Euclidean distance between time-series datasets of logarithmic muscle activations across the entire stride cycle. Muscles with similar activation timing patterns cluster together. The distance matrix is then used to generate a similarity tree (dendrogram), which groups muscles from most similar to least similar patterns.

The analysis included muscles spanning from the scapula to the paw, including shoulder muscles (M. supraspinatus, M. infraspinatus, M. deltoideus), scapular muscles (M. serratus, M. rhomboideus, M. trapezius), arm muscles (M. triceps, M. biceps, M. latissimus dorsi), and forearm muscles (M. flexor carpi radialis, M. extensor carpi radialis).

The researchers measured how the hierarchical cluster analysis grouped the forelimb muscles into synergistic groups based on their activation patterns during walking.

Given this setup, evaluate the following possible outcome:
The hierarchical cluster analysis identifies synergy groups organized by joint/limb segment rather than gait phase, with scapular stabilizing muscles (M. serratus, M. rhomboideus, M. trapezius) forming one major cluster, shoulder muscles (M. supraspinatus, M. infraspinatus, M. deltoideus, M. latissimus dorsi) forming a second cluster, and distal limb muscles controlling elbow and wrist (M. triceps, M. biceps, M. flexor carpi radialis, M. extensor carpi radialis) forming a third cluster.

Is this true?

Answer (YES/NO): NO